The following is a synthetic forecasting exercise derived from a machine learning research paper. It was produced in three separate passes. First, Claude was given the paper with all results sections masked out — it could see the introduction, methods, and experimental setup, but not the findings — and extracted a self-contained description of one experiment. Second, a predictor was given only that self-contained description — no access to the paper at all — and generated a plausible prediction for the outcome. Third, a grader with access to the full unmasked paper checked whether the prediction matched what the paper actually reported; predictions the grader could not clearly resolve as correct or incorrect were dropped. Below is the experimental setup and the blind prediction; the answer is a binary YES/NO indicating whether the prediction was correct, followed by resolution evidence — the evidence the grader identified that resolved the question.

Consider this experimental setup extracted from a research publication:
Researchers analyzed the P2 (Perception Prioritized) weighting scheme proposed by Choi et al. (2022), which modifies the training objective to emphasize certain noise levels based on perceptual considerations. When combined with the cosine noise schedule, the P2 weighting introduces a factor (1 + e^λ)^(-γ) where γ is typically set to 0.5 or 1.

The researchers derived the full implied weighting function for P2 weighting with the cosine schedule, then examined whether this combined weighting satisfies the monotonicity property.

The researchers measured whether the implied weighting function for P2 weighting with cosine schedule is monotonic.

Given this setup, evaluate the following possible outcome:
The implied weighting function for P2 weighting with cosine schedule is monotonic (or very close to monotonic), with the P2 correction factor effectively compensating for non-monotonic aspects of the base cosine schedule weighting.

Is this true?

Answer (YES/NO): NO